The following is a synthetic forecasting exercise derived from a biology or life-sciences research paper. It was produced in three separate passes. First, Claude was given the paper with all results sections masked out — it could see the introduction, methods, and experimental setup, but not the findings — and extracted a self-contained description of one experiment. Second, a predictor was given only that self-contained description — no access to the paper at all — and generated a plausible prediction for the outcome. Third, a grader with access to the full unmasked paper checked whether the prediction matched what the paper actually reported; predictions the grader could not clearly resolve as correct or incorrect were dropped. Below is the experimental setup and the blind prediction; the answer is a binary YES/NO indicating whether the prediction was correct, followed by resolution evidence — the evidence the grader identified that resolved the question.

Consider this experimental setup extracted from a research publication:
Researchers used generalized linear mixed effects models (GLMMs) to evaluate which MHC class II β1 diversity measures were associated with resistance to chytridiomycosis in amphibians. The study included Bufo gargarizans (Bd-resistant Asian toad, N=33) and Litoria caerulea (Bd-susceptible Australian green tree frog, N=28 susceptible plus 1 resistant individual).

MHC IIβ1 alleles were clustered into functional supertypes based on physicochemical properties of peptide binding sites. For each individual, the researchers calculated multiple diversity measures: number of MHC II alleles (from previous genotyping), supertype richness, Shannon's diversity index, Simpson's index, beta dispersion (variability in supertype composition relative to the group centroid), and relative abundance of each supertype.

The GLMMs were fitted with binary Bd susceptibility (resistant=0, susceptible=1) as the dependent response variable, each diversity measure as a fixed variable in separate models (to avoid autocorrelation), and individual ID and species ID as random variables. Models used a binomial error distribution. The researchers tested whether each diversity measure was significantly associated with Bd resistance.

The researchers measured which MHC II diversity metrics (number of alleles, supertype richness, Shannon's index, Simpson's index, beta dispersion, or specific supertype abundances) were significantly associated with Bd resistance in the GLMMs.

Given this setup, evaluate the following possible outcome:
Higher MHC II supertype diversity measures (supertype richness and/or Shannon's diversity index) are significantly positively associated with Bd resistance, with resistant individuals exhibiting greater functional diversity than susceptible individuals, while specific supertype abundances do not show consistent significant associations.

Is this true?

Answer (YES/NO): NO